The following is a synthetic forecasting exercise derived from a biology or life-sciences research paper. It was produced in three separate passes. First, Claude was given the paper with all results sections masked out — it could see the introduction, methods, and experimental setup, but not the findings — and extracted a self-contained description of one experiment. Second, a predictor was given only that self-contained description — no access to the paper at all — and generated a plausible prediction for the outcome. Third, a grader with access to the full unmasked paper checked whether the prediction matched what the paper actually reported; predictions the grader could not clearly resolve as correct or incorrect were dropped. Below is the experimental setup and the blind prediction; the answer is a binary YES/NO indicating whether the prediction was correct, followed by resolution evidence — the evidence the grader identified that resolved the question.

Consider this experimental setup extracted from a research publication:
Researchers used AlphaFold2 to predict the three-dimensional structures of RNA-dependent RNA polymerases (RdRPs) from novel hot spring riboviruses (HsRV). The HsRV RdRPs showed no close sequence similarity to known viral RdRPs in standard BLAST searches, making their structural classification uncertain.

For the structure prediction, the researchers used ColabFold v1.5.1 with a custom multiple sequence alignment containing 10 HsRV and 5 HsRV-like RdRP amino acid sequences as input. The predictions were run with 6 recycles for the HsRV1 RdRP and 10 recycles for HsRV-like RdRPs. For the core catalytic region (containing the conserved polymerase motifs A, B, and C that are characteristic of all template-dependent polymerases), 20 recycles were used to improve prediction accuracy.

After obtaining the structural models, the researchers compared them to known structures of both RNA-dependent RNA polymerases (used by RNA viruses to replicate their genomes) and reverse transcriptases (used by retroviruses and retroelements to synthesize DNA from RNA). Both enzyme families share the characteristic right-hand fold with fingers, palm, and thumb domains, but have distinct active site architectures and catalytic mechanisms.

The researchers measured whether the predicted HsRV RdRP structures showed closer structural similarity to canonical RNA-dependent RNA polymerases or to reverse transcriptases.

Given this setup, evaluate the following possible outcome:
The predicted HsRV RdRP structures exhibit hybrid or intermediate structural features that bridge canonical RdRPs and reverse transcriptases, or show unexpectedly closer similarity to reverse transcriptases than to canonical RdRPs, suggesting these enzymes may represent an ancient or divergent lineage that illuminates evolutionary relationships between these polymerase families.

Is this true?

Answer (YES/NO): YES